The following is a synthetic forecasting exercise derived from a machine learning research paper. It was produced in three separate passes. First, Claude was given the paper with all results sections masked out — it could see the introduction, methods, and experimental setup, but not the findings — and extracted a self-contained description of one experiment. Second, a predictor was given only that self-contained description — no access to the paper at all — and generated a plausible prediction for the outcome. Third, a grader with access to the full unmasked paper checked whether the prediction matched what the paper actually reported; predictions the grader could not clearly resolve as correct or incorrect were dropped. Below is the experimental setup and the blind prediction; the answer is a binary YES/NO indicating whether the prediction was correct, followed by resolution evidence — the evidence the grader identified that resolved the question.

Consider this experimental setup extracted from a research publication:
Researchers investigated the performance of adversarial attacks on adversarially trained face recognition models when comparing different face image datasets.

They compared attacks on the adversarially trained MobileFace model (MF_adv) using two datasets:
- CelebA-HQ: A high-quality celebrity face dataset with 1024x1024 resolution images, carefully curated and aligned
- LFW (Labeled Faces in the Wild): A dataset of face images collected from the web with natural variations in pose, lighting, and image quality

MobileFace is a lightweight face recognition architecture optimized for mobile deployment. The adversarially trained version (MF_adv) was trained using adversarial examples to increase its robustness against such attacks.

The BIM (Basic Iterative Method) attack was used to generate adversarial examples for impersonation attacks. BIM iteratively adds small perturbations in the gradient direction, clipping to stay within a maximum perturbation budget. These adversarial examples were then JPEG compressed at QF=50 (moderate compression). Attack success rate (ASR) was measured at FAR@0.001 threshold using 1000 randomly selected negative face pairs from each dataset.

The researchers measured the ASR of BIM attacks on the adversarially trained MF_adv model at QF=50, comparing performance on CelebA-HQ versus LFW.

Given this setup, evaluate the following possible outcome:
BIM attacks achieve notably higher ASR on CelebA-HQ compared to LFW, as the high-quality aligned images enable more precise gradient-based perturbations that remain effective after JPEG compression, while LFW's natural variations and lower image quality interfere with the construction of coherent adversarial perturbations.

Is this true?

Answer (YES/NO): YES